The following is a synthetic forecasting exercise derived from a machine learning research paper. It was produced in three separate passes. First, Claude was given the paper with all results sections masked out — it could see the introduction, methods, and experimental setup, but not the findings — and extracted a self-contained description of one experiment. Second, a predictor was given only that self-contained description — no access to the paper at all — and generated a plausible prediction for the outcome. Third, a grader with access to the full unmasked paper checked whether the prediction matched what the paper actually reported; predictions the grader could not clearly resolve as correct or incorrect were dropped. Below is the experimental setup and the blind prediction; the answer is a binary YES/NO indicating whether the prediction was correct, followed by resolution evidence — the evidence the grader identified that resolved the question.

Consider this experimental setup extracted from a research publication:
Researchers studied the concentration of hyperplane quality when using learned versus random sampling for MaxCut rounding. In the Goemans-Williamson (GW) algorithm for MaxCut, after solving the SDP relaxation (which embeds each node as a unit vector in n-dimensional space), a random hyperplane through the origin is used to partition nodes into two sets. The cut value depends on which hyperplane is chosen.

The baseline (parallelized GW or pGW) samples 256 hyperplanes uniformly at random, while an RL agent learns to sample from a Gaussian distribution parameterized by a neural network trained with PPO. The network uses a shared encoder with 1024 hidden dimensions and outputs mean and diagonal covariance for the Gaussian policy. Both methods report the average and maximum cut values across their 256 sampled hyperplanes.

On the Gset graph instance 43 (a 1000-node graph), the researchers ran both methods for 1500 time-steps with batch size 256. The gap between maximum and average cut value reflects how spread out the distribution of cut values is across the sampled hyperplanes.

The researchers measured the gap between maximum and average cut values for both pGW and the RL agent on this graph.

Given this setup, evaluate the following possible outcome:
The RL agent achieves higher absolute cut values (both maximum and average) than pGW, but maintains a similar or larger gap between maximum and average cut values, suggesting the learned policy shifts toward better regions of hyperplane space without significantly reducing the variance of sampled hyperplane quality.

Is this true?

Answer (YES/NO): NO